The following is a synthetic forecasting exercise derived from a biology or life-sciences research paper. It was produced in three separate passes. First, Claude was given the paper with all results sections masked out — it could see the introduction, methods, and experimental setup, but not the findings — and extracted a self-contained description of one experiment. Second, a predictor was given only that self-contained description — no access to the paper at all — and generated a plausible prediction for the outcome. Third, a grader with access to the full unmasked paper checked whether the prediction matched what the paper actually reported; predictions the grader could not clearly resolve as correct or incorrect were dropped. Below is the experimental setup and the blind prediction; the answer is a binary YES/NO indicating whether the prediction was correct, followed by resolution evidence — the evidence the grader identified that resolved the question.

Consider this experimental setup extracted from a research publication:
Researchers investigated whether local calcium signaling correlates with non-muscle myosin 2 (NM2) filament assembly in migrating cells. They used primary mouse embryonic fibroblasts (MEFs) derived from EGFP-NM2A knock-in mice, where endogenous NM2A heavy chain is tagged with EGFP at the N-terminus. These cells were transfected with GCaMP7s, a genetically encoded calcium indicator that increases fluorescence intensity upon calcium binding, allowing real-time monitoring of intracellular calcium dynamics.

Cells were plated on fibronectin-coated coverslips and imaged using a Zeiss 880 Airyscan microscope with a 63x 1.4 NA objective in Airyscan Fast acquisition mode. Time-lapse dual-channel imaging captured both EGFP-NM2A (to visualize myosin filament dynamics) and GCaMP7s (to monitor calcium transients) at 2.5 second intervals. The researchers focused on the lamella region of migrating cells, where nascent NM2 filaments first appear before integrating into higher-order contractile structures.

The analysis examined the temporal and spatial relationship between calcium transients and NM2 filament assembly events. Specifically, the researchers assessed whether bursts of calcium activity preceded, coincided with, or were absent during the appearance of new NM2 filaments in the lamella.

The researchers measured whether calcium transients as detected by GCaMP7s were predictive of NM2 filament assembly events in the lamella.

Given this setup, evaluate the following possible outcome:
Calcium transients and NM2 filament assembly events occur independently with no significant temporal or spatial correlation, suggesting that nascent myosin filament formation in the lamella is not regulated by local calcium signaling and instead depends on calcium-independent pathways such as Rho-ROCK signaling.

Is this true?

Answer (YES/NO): NO